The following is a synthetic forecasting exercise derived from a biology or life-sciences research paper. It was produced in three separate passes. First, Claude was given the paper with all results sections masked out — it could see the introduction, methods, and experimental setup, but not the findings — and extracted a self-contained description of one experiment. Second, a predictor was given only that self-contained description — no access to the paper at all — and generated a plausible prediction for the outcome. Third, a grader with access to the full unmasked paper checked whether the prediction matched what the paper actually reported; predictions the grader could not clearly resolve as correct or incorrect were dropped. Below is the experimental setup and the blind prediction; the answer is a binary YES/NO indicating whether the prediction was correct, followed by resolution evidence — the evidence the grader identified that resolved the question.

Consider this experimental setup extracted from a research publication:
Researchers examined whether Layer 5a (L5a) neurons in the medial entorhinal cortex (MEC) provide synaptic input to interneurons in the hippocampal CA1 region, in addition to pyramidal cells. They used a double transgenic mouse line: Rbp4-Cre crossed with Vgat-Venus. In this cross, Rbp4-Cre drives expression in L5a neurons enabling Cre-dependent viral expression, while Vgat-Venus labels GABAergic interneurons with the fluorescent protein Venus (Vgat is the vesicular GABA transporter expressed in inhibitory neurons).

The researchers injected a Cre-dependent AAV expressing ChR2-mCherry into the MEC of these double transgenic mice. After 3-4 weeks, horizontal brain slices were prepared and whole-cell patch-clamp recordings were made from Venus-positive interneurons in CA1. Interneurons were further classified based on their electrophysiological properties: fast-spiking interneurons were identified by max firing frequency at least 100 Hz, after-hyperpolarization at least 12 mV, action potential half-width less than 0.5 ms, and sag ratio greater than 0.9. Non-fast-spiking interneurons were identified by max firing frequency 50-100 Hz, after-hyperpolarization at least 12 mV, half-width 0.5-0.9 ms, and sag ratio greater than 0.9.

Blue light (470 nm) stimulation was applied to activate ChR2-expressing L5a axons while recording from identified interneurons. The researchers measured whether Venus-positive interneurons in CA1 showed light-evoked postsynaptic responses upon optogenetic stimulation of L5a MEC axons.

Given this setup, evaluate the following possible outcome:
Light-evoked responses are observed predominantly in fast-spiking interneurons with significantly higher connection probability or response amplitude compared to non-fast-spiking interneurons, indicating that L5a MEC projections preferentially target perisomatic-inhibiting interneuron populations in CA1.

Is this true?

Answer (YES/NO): NO